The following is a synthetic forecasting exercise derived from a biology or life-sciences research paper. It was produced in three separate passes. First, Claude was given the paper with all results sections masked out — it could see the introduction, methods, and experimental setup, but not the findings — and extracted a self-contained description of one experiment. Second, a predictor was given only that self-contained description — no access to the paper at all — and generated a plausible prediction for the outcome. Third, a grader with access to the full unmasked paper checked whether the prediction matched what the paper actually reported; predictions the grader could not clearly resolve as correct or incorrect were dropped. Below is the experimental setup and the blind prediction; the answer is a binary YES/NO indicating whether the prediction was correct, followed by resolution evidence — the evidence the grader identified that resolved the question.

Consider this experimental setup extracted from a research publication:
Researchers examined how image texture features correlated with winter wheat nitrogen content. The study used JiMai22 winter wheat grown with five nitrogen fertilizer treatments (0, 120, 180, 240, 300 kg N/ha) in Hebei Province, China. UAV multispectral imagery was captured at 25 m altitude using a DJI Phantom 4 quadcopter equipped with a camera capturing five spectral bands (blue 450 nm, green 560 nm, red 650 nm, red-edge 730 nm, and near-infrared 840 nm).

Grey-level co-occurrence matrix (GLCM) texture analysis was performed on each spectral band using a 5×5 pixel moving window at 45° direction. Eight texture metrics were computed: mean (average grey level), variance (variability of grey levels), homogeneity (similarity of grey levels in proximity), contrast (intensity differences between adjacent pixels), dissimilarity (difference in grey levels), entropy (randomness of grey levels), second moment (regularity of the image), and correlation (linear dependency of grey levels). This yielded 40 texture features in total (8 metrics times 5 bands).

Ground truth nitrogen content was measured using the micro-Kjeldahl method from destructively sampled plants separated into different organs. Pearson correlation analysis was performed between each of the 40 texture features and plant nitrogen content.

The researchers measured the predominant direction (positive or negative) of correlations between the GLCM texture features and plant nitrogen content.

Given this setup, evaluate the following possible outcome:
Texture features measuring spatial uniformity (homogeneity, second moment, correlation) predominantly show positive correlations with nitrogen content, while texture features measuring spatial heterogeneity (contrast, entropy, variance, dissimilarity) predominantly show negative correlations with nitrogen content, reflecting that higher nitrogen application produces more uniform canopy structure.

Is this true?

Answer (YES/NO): NO